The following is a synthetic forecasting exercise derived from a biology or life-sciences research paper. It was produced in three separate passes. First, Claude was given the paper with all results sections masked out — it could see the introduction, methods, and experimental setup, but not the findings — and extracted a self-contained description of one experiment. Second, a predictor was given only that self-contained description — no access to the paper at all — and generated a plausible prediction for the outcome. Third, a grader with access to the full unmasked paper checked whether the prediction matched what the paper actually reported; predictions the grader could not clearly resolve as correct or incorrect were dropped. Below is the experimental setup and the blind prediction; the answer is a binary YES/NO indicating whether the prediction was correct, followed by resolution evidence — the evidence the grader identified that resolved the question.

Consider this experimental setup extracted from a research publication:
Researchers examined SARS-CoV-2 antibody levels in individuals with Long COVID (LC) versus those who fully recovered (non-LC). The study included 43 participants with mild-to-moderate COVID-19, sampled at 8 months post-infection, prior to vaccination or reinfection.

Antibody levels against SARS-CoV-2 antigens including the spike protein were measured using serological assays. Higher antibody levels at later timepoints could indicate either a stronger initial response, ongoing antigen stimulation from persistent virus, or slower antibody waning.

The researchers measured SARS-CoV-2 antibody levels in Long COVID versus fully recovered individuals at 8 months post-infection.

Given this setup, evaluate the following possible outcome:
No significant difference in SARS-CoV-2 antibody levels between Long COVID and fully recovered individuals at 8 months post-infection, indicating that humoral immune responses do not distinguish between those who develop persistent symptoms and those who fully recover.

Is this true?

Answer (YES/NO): NO